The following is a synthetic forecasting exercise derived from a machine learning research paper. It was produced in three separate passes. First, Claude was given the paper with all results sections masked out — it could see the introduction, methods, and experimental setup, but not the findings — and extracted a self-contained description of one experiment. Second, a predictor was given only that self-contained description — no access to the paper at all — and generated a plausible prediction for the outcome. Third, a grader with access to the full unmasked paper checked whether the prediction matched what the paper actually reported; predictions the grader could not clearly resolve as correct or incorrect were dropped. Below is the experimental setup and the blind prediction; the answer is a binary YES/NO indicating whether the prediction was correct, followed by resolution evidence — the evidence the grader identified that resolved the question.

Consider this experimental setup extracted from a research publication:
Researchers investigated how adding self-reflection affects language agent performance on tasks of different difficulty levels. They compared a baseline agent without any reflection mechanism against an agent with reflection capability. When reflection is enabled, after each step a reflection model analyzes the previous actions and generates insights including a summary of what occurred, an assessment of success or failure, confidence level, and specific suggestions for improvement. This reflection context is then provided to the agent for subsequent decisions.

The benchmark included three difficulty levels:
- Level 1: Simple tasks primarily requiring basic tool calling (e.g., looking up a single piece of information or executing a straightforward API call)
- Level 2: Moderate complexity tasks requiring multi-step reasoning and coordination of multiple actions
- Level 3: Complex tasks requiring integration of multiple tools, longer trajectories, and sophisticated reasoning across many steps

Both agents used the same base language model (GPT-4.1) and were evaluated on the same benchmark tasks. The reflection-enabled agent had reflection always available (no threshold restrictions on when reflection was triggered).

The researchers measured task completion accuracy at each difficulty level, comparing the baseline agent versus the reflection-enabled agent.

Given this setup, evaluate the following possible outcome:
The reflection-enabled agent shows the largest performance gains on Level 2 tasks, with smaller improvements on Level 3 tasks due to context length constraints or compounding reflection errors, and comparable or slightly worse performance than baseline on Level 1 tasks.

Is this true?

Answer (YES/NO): NO